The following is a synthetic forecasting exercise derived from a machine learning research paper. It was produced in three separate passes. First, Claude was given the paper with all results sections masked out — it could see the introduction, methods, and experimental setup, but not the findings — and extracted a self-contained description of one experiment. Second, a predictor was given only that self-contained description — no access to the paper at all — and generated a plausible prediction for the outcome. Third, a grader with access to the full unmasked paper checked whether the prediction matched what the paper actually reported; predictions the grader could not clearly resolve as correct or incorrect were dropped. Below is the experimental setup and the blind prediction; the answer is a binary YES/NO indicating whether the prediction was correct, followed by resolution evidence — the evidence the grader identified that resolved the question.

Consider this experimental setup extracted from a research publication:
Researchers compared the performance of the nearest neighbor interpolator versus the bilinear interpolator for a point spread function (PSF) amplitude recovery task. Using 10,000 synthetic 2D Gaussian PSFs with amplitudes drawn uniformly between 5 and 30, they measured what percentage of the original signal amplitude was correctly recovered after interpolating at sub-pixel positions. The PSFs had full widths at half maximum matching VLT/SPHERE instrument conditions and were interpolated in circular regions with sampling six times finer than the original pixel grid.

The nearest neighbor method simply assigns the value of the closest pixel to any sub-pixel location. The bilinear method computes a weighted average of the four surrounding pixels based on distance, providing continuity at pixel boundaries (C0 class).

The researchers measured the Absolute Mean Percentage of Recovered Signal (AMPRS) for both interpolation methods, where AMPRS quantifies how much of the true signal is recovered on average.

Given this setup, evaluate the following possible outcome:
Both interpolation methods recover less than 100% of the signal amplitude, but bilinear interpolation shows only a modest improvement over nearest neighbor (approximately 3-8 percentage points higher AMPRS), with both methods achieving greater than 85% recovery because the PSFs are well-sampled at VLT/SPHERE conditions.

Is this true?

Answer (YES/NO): NO